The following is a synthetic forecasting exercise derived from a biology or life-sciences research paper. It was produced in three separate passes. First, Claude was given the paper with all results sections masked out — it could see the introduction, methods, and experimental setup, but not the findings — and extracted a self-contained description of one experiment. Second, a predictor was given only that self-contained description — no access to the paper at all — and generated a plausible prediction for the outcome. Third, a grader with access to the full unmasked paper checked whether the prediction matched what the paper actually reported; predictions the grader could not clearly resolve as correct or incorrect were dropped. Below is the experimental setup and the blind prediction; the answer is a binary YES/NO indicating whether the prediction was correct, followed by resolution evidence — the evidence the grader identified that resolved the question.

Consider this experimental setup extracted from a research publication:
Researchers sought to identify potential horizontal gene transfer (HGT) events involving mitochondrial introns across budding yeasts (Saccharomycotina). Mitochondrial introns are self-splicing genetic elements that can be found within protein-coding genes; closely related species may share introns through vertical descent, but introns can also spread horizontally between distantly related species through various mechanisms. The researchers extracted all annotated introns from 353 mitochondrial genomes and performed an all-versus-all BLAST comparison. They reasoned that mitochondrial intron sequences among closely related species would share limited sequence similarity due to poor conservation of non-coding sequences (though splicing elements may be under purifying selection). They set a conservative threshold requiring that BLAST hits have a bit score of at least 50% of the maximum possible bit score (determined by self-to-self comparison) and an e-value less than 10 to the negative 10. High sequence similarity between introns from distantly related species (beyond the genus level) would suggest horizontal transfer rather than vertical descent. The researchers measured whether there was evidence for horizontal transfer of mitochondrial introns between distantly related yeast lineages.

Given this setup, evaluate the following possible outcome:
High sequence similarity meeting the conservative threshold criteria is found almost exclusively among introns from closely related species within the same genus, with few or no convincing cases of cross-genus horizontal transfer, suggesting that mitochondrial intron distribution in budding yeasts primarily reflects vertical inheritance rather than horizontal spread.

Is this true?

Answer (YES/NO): NO